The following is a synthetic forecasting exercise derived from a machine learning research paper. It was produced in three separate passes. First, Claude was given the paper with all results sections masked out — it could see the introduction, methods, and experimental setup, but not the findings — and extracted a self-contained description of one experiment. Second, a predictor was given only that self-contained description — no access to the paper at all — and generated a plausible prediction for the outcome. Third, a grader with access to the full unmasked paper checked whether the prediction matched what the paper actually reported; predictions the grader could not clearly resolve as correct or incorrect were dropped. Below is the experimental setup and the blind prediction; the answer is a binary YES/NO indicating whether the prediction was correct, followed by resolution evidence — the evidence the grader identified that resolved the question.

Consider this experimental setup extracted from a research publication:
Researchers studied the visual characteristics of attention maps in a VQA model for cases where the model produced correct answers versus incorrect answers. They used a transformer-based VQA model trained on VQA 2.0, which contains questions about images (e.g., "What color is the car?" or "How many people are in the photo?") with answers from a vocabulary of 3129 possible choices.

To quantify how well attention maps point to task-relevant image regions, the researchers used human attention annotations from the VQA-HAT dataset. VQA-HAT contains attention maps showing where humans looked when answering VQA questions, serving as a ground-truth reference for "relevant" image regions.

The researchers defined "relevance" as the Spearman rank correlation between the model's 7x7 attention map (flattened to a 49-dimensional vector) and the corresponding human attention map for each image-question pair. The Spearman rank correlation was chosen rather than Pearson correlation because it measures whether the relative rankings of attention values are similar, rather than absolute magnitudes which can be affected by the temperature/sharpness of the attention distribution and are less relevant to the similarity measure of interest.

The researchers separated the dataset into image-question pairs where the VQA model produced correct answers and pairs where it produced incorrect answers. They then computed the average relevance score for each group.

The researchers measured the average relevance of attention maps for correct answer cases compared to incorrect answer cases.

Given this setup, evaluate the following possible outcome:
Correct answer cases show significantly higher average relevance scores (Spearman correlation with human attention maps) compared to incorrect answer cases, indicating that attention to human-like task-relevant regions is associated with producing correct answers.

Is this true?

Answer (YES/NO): NO